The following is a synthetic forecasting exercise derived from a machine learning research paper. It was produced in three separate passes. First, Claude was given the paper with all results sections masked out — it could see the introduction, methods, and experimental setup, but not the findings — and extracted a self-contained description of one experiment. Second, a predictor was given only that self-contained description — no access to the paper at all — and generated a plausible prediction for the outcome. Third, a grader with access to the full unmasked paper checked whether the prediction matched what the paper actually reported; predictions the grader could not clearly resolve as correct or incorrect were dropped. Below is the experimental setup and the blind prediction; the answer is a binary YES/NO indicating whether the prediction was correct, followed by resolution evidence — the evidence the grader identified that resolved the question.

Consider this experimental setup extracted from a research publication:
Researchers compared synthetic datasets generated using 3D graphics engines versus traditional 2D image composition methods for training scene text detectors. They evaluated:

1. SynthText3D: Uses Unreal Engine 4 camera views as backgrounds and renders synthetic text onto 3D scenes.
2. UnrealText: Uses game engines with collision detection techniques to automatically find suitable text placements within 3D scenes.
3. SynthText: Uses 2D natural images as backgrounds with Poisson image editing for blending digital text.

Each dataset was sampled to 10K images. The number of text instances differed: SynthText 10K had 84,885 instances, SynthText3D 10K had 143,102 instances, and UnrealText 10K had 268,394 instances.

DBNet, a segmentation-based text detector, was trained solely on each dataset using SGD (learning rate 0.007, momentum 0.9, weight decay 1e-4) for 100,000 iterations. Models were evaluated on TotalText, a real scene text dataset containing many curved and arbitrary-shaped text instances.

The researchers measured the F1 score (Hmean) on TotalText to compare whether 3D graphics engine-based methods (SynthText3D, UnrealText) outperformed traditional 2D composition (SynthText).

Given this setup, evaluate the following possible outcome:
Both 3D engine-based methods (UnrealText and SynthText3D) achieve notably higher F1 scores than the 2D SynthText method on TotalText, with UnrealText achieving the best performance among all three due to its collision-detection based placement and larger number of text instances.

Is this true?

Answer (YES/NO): NO